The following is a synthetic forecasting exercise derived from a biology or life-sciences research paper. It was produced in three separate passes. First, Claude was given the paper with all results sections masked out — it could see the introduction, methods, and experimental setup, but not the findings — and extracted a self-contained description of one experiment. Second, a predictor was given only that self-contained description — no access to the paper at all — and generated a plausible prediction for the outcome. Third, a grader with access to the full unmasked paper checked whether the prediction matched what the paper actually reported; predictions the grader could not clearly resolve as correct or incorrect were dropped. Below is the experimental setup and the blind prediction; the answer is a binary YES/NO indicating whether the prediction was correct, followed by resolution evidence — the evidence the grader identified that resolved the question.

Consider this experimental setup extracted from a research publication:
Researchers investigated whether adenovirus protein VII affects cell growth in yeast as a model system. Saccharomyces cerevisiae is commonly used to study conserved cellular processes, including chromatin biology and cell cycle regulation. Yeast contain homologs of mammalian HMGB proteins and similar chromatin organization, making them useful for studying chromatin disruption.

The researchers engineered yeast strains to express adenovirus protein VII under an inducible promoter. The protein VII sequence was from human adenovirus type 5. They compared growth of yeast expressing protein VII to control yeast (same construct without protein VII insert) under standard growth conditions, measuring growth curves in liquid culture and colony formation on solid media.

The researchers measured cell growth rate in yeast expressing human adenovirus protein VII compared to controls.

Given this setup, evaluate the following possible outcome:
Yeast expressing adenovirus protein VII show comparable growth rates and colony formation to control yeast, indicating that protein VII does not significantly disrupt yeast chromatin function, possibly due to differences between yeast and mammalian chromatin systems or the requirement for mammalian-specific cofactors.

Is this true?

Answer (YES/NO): NO